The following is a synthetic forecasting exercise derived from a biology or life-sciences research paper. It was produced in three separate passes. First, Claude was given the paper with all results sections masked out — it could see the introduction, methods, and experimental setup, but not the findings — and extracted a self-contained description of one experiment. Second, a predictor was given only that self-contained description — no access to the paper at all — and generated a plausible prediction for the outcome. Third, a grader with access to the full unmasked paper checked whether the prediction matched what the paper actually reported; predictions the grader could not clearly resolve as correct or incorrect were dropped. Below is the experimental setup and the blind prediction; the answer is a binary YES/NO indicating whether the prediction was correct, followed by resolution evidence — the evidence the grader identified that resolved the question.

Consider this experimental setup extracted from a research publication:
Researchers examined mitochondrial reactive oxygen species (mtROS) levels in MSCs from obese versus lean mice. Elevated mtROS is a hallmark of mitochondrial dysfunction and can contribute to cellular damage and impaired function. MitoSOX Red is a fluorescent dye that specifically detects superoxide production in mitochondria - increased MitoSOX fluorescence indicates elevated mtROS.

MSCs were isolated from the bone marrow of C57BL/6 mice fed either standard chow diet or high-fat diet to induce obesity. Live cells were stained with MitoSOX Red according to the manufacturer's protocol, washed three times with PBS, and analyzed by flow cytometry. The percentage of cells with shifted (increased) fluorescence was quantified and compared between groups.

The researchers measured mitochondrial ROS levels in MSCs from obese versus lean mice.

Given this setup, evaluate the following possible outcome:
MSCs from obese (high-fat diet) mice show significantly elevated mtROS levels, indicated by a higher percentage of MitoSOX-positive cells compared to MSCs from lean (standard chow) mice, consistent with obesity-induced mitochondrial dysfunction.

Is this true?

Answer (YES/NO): YES